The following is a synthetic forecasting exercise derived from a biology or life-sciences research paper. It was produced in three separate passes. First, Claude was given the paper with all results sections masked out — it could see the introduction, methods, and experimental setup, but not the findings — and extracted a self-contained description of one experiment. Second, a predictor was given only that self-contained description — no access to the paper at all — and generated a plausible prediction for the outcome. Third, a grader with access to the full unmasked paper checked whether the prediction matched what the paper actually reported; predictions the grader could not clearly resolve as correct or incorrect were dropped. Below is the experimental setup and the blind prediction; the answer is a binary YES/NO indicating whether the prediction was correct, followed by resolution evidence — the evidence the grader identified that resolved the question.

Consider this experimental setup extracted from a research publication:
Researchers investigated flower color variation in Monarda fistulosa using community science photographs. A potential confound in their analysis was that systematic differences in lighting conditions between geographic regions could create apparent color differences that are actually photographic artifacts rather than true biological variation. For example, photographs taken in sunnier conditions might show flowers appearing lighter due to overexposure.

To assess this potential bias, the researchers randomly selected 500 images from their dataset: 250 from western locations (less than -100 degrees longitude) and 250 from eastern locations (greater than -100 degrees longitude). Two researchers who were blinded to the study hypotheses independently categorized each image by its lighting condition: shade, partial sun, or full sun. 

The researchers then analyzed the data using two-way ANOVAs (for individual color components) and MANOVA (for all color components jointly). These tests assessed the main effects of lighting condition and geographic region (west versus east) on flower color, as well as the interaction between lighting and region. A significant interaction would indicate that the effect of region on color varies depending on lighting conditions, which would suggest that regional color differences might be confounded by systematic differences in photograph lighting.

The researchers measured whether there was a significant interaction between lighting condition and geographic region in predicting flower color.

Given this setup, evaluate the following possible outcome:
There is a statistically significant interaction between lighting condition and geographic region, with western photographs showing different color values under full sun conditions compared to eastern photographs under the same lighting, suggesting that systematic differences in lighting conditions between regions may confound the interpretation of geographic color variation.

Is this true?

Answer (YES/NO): NO